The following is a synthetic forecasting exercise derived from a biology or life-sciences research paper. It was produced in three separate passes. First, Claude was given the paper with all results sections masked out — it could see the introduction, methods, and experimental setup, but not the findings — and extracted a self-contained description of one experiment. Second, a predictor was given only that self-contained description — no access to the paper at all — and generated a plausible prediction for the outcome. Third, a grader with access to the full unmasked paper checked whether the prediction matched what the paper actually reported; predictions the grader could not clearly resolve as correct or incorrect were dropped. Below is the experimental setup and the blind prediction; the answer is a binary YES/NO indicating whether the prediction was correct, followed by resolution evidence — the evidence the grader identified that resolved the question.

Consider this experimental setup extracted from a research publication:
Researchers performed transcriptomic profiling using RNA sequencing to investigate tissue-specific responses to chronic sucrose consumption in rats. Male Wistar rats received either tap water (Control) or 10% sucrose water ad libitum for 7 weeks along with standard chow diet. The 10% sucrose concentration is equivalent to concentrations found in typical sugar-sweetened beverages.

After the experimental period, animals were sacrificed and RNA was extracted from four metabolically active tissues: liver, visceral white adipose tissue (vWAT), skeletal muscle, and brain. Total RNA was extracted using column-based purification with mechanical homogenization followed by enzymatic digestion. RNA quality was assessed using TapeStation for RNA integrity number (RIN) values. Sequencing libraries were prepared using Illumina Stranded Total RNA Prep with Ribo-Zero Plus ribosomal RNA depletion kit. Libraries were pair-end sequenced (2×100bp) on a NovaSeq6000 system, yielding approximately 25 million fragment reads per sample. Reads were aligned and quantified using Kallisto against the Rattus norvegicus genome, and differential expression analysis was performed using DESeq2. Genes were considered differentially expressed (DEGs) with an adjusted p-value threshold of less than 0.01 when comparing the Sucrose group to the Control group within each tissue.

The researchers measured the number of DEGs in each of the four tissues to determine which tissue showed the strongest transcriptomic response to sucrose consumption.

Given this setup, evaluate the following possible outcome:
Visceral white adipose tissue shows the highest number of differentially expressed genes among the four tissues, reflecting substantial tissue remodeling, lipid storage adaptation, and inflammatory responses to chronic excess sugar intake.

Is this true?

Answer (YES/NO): NO